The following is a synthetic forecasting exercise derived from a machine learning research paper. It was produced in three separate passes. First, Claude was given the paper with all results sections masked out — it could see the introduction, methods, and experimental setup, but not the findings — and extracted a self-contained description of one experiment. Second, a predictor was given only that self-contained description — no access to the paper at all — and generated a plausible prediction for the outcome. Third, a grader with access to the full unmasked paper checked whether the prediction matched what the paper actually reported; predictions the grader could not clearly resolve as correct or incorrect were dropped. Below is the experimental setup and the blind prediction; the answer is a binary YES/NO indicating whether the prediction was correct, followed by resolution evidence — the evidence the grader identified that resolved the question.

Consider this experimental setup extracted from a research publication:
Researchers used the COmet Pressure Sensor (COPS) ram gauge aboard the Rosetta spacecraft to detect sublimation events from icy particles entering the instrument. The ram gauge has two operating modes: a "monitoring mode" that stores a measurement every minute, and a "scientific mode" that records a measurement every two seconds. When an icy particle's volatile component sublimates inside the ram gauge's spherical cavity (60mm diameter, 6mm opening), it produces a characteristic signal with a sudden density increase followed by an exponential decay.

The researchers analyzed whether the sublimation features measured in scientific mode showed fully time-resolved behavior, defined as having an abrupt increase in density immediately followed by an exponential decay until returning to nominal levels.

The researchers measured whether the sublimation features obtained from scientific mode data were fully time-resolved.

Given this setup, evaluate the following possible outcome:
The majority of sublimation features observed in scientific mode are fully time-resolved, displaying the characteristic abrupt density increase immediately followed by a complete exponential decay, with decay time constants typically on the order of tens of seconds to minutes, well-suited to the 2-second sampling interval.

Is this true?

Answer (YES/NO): YES